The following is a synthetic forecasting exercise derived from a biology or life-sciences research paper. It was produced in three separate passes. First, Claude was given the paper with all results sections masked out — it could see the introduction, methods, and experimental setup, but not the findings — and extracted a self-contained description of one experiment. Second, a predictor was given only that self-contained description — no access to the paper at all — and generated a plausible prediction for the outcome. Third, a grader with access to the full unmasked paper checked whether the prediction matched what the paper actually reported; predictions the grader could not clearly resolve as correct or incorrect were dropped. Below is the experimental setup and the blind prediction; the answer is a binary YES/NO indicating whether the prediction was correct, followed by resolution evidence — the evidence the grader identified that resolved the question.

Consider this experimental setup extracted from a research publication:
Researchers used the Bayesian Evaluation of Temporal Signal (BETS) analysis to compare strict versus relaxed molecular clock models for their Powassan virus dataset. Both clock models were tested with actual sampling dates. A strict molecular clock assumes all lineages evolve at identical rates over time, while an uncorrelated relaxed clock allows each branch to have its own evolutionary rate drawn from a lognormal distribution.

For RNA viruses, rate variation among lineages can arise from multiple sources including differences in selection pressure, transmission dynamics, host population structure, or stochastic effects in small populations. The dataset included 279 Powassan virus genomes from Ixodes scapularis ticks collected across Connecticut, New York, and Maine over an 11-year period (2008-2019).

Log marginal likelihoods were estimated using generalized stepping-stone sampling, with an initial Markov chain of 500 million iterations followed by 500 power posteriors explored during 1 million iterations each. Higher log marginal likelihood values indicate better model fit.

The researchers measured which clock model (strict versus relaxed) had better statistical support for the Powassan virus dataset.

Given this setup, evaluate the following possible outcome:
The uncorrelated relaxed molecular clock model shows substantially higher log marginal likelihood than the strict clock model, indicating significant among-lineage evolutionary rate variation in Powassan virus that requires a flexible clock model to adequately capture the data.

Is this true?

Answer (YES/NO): YES